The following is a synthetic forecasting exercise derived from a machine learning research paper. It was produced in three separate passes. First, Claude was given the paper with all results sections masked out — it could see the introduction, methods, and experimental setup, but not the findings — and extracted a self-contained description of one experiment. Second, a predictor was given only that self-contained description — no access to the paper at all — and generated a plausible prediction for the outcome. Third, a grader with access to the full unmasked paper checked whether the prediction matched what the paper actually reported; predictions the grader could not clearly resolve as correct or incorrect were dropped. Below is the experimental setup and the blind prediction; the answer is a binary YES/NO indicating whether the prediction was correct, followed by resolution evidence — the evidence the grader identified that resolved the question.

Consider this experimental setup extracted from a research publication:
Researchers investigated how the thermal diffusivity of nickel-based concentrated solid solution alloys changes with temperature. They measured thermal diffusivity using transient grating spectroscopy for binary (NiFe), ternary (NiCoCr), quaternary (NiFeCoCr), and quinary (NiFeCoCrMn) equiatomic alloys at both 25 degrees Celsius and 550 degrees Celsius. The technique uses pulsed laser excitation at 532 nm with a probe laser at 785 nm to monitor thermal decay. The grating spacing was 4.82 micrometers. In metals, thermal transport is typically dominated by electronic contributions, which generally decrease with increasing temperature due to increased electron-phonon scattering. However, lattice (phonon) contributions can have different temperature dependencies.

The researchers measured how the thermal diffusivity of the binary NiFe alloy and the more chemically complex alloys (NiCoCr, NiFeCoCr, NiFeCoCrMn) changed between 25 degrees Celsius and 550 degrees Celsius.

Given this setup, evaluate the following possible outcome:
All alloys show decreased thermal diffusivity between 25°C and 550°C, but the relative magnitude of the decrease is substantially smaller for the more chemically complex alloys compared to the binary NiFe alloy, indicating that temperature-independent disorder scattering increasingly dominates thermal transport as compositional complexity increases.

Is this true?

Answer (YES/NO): NO